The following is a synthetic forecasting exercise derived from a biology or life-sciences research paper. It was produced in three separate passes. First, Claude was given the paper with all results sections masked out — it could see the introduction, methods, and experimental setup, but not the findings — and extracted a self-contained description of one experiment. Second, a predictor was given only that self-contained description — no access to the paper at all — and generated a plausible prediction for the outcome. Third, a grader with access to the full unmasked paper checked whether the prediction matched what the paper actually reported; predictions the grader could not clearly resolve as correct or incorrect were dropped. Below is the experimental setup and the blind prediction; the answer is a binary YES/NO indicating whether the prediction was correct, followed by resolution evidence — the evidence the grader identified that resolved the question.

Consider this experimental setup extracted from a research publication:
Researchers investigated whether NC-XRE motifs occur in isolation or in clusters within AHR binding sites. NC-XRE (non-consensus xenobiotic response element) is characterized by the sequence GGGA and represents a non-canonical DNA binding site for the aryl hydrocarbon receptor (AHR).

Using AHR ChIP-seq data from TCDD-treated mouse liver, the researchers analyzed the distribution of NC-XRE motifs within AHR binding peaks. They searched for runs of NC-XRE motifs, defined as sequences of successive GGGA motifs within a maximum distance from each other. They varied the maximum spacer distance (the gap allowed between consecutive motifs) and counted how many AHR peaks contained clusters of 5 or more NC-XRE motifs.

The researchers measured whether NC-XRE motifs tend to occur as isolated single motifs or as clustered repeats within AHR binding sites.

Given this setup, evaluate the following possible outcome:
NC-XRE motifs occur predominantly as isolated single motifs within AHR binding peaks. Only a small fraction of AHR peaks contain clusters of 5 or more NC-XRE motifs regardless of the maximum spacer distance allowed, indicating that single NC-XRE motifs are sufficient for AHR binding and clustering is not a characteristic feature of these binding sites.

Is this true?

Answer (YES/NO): NO